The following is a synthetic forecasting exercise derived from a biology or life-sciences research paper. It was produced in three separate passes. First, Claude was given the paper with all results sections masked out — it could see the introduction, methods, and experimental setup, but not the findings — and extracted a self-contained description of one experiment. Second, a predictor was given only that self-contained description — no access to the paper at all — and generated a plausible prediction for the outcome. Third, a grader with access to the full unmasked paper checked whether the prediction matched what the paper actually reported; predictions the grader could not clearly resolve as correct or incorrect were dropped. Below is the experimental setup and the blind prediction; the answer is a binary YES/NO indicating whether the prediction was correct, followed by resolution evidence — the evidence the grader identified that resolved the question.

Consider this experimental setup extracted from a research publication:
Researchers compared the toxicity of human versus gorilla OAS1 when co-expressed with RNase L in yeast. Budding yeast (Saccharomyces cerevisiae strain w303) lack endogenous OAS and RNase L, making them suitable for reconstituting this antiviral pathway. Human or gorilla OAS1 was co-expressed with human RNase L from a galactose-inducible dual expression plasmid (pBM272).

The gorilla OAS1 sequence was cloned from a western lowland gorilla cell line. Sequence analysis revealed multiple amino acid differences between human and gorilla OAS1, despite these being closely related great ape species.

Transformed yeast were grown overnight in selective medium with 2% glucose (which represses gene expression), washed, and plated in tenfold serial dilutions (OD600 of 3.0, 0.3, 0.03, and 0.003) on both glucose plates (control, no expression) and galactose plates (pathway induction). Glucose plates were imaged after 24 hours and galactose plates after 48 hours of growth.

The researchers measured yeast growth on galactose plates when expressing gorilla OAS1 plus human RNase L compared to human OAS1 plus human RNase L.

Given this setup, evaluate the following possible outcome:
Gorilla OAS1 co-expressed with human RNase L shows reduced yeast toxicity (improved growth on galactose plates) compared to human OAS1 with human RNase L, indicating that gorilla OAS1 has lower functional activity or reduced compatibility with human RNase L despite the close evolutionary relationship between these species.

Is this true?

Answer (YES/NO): YES